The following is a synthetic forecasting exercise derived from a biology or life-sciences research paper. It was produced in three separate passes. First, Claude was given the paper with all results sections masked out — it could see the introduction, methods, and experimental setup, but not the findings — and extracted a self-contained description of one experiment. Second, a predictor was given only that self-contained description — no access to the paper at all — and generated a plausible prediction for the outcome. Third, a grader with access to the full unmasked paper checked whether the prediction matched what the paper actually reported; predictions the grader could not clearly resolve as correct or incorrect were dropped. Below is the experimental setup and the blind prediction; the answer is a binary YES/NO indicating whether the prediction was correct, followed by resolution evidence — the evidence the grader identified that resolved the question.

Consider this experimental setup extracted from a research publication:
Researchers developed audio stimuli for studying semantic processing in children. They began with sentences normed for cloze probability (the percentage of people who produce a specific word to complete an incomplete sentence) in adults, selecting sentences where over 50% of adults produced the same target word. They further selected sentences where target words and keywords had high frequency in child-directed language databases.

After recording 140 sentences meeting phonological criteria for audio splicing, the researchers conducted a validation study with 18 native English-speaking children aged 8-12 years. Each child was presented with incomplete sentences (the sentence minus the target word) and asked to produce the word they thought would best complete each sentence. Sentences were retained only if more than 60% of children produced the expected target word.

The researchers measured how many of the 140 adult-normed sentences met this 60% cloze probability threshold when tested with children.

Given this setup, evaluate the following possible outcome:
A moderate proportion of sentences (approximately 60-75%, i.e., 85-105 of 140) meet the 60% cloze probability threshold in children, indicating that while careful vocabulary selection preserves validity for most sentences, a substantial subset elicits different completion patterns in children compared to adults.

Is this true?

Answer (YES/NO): YES